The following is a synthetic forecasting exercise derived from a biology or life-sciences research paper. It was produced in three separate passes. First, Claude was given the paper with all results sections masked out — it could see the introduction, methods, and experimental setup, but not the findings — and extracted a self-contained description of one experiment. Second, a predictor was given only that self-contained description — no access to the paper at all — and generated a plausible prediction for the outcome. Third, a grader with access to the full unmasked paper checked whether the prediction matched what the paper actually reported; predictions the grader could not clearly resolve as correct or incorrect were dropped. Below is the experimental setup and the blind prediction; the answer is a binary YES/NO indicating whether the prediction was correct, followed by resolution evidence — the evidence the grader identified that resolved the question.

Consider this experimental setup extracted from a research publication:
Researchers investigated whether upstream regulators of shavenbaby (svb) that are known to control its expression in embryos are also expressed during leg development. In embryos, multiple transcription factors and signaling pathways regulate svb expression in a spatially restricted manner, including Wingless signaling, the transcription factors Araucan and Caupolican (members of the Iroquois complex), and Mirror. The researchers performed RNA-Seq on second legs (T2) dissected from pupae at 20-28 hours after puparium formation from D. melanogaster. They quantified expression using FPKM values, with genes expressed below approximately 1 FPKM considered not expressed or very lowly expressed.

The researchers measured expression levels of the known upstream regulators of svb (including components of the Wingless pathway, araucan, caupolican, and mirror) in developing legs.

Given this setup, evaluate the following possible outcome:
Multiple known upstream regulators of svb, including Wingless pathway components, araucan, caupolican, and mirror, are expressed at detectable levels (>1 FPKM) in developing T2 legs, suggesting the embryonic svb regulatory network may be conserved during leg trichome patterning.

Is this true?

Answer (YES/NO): NO